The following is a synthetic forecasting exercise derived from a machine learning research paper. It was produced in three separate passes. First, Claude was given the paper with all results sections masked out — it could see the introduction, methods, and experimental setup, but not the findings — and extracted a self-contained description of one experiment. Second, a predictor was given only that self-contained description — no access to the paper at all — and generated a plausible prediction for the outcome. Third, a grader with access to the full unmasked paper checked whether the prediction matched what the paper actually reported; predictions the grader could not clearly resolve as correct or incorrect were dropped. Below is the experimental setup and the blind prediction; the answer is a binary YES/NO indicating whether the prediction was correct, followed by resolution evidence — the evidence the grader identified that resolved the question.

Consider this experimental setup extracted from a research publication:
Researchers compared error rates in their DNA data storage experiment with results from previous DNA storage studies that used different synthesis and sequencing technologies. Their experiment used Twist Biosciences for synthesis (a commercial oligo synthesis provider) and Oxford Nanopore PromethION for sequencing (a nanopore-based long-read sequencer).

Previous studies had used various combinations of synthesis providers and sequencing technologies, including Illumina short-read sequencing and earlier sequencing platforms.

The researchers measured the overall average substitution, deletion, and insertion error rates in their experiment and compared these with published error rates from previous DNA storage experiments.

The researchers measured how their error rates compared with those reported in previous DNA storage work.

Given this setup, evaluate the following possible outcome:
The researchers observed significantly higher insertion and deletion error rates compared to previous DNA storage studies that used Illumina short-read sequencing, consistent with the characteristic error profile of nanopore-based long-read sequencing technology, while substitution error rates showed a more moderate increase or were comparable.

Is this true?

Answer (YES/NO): NO